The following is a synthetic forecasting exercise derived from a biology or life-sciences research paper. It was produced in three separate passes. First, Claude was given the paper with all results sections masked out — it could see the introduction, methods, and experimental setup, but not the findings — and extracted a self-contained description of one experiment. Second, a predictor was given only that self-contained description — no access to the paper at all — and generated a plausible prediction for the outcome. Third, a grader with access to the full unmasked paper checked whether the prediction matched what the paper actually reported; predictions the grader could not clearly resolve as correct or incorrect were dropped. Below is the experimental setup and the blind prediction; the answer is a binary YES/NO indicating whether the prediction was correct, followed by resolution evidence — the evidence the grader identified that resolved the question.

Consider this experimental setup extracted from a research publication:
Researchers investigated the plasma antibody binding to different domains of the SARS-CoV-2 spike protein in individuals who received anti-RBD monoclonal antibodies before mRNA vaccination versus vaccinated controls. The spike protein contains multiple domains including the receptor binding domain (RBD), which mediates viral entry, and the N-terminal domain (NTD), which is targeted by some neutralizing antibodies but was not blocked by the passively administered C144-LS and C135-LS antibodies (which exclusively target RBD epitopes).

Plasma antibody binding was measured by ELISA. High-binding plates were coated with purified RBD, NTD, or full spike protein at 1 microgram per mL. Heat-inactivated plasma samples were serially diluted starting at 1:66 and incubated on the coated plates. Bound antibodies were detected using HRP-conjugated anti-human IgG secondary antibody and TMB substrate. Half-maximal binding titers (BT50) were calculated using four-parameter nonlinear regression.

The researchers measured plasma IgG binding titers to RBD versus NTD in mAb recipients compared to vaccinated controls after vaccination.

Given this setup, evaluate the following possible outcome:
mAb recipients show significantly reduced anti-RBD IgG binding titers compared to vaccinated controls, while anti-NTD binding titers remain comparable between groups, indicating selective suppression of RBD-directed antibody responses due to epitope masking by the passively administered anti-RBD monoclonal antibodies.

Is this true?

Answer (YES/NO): NO